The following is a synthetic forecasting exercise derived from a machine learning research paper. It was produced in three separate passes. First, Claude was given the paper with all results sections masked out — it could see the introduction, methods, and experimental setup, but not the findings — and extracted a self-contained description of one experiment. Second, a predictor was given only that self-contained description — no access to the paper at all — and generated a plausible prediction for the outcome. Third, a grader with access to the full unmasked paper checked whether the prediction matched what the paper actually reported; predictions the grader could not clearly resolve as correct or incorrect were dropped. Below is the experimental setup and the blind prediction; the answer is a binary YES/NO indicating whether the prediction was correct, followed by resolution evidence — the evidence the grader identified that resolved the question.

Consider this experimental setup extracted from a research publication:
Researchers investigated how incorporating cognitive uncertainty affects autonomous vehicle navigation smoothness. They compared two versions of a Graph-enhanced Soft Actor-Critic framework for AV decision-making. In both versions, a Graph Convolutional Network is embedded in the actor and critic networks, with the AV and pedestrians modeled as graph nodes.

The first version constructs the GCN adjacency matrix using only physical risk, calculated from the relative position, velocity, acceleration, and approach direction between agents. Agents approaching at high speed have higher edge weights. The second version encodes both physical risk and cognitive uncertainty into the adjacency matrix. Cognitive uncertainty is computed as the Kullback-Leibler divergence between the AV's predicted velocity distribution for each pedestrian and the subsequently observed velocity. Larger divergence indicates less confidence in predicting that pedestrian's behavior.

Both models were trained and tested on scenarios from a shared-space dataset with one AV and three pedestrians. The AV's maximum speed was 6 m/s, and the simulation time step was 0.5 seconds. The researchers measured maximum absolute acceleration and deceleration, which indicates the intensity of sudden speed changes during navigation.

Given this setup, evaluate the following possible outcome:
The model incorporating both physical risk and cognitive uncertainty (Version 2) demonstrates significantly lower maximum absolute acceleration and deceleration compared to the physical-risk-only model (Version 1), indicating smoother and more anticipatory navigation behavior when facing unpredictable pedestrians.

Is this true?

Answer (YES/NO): NO